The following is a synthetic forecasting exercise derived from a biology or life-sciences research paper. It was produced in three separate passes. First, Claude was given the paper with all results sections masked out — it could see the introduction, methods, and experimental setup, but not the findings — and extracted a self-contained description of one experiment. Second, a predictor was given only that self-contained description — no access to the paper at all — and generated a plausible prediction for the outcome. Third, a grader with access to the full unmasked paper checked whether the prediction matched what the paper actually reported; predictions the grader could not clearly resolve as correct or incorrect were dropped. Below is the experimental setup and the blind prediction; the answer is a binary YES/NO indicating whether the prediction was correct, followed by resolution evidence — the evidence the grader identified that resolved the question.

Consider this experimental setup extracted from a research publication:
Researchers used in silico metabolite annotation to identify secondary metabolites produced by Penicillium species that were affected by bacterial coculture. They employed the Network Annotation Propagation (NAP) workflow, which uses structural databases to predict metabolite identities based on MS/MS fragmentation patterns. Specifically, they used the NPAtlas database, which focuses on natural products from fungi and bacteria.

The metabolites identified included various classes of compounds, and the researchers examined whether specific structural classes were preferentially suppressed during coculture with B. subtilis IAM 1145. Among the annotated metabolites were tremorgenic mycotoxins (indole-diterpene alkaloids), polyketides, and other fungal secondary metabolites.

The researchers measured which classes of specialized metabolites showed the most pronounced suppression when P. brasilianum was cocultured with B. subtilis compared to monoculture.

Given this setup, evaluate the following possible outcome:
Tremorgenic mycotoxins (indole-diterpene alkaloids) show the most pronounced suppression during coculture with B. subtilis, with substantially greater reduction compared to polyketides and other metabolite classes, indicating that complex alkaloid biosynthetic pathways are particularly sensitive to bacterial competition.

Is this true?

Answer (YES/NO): YES